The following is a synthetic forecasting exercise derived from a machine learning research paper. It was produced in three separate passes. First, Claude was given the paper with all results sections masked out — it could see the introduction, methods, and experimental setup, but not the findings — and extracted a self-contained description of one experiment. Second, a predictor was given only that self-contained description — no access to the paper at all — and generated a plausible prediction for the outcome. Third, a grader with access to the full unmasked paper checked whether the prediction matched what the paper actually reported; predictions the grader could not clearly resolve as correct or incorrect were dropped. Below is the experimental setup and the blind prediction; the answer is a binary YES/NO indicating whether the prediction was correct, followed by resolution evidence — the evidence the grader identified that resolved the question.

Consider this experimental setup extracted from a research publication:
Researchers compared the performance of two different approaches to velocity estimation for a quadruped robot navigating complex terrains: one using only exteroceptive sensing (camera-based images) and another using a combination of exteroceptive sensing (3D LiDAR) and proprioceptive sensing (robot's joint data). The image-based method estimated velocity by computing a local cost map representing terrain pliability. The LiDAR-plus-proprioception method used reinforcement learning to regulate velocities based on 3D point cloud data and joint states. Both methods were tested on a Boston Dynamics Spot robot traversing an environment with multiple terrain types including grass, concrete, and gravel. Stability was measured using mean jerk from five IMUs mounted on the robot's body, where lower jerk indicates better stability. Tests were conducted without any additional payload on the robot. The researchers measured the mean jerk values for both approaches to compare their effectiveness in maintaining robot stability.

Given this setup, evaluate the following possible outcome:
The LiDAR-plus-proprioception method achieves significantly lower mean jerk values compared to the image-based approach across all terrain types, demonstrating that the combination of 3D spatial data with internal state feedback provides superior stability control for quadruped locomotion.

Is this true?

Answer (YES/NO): NO